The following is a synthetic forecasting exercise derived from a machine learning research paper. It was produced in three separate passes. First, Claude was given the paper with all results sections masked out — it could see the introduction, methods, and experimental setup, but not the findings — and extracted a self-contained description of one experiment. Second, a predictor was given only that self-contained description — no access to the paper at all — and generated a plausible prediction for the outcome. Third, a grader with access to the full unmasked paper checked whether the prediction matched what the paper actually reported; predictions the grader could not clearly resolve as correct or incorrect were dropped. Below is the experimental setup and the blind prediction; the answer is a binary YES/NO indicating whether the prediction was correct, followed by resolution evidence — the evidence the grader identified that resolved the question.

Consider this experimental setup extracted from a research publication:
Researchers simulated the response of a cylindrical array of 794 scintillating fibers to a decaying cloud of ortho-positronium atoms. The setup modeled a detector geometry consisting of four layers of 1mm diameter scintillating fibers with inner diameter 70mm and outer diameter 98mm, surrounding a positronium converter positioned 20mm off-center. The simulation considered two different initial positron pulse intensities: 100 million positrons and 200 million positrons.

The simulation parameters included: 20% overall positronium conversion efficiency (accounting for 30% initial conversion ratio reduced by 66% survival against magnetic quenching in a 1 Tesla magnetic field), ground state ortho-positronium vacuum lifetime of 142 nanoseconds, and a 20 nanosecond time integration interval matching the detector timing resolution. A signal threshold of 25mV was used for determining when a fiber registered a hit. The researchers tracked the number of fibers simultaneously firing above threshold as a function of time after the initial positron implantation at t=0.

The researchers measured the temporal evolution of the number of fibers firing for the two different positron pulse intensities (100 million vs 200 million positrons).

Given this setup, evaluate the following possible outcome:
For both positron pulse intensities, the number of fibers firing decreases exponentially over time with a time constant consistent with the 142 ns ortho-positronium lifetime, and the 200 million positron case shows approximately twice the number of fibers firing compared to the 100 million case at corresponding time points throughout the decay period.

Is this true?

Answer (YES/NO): NO